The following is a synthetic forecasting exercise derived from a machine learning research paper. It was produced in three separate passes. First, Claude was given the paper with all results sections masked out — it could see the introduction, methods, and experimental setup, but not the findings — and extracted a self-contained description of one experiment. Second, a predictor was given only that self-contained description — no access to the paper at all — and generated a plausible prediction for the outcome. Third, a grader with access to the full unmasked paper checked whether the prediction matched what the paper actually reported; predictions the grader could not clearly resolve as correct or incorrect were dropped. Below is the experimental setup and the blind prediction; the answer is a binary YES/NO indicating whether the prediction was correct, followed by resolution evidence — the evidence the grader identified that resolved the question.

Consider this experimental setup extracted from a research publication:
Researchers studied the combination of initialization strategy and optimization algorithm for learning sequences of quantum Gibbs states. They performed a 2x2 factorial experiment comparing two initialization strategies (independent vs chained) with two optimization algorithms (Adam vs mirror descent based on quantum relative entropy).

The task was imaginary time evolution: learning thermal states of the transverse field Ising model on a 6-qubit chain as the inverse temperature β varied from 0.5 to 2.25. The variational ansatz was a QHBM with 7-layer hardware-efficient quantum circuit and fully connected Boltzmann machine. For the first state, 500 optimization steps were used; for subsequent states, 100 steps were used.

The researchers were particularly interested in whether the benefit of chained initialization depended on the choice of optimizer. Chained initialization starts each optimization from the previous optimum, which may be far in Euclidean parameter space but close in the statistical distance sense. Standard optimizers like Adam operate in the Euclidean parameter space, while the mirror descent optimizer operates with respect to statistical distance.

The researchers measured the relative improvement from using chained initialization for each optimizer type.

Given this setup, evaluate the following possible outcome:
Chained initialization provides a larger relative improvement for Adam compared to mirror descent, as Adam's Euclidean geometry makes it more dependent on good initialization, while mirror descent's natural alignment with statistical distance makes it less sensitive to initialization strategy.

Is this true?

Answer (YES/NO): NO